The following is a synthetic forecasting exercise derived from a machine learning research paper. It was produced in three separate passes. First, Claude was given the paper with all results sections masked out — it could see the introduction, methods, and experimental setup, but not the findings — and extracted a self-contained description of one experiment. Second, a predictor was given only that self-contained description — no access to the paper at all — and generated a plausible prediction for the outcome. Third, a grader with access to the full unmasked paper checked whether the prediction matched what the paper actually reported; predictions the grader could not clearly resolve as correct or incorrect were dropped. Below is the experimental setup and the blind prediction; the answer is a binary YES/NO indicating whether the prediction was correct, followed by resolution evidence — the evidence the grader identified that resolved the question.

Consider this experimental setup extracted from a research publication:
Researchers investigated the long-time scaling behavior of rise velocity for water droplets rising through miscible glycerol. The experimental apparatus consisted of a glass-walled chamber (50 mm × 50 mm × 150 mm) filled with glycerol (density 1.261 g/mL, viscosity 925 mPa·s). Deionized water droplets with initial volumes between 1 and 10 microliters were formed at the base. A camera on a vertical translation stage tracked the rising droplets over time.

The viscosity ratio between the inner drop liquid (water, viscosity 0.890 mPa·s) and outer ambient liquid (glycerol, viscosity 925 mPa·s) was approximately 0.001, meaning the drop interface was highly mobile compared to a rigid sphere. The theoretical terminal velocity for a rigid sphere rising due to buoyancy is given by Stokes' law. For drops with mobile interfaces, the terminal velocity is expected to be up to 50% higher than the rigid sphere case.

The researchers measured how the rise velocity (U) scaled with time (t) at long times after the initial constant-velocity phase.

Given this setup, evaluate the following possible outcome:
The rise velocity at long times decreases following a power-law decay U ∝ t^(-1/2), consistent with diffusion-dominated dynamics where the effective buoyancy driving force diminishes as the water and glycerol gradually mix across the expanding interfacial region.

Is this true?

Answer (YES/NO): YES